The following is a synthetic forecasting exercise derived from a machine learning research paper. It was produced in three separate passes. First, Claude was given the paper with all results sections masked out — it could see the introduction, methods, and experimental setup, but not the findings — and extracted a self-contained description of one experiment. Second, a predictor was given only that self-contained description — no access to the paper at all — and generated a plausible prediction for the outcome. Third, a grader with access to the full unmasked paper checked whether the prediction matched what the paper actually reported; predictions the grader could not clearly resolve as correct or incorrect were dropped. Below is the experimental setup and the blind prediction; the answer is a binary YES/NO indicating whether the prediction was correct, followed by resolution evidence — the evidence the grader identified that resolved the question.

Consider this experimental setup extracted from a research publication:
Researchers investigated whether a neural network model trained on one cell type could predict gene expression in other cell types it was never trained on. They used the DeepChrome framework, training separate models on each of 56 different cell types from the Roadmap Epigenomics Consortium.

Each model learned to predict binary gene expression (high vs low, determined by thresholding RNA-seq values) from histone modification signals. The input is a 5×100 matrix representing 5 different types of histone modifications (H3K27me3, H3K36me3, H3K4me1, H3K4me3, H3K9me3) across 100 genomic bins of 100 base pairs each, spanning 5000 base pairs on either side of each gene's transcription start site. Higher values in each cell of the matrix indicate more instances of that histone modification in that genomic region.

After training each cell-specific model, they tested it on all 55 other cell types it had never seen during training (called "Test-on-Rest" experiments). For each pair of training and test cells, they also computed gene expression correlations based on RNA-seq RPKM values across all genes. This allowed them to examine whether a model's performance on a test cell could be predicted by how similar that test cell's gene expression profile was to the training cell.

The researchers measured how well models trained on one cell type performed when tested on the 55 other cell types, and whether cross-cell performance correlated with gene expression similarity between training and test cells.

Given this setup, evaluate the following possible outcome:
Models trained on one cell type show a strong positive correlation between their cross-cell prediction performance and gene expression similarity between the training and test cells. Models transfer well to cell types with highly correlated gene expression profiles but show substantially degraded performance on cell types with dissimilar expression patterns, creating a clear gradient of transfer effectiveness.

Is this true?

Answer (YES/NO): NO